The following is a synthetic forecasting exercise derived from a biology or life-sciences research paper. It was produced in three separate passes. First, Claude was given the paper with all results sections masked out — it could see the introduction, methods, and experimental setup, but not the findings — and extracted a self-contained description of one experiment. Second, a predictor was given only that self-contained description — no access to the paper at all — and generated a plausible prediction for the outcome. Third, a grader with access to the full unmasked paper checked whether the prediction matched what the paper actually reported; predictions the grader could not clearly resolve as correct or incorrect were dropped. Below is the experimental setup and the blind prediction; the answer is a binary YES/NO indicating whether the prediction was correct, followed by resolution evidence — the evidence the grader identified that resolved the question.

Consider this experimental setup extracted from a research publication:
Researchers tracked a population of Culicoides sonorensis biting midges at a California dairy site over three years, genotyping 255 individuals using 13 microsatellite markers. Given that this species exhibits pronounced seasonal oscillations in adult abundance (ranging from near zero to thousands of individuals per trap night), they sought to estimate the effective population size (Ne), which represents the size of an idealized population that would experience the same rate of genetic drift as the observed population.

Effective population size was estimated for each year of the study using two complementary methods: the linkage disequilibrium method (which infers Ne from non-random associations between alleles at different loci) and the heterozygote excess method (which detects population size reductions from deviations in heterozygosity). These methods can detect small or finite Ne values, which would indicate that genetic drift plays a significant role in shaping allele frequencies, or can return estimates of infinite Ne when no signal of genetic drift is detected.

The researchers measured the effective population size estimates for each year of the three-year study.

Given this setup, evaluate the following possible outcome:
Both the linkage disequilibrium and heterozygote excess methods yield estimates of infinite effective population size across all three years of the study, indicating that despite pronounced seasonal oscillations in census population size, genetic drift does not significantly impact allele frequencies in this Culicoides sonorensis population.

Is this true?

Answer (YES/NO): YES